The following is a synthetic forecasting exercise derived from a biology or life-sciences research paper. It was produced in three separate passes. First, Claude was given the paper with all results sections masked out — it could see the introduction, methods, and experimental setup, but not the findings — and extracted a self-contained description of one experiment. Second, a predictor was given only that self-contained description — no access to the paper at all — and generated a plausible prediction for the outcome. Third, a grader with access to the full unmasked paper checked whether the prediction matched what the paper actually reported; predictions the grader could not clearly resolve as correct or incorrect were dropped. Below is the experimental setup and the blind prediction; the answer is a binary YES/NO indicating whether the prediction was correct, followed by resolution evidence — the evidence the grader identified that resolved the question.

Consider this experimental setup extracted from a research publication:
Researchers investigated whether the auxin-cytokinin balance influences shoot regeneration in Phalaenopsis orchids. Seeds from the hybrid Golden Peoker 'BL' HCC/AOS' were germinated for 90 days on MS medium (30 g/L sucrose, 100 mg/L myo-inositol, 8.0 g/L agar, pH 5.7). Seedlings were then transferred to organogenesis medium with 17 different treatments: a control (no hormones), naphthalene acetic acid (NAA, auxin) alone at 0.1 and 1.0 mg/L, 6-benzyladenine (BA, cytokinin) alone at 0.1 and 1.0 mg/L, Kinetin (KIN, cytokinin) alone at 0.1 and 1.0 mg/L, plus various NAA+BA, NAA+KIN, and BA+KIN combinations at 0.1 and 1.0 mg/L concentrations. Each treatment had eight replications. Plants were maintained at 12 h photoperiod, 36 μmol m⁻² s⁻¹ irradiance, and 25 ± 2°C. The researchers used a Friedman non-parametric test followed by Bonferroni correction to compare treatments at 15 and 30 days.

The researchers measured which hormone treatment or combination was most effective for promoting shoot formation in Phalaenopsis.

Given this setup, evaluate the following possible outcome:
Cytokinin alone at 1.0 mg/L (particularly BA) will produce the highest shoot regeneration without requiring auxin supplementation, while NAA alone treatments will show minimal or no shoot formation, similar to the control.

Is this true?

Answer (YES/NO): NO